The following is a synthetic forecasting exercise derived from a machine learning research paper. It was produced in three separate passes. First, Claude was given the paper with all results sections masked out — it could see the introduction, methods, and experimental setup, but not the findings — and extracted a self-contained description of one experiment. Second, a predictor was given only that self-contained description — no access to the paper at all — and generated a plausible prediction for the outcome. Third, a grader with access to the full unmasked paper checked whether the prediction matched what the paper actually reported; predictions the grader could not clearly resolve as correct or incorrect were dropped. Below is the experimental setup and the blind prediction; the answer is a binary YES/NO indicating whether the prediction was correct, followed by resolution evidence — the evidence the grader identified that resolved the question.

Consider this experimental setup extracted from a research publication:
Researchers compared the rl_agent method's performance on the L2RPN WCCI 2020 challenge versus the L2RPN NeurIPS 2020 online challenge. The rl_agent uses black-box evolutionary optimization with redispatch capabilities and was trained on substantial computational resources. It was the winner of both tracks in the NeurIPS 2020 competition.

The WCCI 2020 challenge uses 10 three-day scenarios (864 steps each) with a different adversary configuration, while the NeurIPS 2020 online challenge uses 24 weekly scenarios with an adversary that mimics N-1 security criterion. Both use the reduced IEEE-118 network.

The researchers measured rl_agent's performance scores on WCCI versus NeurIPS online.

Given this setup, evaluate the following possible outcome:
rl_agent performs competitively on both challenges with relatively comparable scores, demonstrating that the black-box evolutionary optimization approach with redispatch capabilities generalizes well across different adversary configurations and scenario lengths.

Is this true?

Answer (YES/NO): NO